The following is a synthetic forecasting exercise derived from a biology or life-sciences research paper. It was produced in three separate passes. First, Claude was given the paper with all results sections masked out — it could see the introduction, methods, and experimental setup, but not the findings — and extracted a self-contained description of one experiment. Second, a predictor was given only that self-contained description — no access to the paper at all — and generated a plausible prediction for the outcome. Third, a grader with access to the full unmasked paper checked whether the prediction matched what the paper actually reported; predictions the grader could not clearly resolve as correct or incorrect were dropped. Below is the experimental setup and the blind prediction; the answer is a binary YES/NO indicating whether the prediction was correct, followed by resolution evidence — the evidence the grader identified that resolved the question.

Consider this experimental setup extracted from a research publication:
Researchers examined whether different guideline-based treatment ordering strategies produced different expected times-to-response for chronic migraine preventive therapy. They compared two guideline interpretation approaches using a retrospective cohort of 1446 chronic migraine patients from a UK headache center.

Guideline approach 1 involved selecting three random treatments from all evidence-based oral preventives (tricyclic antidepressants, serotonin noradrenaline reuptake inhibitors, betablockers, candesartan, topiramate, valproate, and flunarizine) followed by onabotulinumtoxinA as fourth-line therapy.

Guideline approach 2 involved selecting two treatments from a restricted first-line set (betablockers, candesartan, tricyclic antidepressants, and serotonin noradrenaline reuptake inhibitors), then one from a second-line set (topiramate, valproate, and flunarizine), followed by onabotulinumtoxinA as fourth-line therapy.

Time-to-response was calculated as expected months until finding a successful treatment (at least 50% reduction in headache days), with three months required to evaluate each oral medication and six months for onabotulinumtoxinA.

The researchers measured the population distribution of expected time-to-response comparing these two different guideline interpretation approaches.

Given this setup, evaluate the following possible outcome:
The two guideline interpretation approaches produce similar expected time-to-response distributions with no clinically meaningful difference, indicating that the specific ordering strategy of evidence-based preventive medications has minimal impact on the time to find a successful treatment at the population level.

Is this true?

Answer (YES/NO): YES